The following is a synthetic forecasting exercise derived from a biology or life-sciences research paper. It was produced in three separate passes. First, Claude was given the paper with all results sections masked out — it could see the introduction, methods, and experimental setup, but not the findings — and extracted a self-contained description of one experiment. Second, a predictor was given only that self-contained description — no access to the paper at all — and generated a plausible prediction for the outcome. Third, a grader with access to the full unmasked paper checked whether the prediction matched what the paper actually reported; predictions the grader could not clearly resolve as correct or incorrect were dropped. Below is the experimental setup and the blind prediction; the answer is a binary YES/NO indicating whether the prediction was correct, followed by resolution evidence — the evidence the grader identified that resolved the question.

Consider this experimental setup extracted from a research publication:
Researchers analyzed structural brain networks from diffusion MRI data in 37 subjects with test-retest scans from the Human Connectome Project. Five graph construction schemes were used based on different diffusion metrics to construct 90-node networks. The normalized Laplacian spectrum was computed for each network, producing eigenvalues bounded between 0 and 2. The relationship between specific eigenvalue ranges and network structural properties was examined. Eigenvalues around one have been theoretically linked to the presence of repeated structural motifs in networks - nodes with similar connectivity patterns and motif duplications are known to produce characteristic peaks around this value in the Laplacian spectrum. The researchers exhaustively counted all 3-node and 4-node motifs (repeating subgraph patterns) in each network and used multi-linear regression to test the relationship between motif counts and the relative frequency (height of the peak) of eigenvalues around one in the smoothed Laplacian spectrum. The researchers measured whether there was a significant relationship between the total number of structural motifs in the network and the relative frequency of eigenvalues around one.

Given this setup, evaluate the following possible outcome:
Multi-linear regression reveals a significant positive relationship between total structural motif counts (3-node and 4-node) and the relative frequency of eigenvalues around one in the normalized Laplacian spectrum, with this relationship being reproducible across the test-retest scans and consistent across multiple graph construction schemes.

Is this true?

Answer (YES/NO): NO